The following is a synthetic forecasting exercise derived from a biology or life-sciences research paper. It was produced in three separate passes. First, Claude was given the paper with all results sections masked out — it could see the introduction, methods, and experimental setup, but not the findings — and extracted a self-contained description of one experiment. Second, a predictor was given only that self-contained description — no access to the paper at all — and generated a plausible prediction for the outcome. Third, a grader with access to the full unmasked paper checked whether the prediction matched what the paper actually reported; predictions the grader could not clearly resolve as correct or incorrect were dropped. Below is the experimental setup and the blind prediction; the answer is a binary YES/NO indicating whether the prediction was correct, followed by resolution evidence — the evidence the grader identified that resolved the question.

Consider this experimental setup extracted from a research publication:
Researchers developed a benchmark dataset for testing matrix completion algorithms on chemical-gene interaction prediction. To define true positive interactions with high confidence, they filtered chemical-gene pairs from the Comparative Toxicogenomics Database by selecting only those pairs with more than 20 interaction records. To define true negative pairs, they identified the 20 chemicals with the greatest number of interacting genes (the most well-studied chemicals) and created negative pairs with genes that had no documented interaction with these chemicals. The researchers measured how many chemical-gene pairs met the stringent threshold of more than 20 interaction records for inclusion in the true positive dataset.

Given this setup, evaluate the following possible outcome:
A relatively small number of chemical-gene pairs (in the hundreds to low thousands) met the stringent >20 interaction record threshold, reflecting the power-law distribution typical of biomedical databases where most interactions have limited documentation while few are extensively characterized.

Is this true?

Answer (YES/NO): YES